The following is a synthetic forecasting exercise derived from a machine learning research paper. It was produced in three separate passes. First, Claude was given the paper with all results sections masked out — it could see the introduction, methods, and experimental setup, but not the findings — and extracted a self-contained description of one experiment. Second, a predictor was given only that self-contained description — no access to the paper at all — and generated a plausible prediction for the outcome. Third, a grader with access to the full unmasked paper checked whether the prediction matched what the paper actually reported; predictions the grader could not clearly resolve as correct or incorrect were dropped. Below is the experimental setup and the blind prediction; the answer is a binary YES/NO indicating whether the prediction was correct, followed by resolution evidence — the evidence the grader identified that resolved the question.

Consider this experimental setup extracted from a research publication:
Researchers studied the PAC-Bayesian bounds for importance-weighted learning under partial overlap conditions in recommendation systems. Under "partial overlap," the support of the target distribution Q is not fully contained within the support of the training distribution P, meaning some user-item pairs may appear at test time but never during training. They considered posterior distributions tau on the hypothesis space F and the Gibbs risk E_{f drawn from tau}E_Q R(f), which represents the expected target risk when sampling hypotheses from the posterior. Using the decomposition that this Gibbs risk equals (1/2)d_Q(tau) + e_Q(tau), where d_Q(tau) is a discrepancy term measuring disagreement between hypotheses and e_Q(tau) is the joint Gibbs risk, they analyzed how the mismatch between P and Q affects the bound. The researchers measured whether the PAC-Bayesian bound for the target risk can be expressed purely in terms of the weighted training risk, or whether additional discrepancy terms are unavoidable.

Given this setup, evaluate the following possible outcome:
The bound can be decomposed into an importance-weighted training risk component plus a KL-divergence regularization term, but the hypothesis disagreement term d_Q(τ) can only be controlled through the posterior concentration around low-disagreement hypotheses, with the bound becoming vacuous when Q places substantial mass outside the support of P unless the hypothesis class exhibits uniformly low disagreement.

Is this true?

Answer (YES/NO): NO